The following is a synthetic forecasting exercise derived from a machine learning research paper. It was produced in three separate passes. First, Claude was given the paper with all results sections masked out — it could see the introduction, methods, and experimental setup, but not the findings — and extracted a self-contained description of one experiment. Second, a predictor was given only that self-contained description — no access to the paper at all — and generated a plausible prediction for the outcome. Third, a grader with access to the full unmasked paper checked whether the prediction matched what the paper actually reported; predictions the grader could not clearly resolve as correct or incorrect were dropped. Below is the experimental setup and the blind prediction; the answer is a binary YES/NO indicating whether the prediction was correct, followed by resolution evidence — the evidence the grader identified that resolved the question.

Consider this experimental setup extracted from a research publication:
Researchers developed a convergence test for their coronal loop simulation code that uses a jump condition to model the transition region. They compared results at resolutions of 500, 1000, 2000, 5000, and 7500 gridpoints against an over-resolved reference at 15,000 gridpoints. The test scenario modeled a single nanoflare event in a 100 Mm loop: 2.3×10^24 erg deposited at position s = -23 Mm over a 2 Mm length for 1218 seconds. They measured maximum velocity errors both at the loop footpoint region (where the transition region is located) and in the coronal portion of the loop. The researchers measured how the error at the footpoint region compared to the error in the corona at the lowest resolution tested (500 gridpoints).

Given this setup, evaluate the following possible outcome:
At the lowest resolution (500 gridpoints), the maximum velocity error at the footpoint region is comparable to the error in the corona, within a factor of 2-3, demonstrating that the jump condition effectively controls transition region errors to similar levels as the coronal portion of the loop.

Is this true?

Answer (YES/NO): YES